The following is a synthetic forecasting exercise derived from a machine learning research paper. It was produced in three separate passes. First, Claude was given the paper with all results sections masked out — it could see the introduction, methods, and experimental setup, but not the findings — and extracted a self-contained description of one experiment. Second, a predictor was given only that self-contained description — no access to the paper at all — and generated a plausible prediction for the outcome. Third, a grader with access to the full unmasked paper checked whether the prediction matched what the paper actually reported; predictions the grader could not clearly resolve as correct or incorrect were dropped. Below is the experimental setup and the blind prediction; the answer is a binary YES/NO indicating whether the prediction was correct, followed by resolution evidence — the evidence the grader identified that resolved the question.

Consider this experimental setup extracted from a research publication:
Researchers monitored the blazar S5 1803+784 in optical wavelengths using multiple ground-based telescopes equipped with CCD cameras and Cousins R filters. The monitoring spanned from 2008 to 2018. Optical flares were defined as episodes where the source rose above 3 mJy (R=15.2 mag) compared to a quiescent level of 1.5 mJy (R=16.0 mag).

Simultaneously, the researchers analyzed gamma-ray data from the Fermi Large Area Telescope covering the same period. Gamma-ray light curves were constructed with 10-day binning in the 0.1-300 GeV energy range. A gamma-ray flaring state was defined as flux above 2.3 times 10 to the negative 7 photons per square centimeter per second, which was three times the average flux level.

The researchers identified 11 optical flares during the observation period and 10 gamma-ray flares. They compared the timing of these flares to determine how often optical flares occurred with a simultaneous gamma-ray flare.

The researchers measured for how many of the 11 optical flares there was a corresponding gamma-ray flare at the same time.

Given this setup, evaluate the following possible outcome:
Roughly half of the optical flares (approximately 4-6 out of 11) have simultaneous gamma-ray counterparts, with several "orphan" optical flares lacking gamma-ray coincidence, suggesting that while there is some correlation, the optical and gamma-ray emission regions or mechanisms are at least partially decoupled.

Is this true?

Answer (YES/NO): NO